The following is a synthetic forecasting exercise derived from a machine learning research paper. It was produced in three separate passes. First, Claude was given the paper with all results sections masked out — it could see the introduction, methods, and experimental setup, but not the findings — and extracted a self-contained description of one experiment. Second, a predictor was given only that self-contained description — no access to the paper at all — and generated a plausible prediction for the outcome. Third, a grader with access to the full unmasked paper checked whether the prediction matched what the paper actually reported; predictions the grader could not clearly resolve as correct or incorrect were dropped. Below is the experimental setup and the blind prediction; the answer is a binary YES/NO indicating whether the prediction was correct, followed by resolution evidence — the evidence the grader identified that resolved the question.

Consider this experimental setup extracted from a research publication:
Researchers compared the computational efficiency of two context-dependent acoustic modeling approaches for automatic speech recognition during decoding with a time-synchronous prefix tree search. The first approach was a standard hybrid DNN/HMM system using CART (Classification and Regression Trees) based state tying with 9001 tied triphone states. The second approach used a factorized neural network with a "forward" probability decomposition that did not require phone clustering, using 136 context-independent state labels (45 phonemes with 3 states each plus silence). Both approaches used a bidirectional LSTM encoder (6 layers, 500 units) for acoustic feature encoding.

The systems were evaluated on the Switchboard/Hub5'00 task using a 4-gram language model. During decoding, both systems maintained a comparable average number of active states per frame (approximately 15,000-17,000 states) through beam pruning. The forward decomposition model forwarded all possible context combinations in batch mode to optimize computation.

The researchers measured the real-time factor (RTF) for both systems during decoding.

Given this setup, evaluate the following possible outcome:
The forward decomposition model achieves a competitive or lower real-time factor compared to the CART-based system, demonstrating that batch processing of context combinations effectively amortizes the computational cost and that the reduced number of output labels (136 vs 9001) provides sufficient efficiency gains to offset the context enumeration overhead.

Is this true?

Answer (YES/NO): NO